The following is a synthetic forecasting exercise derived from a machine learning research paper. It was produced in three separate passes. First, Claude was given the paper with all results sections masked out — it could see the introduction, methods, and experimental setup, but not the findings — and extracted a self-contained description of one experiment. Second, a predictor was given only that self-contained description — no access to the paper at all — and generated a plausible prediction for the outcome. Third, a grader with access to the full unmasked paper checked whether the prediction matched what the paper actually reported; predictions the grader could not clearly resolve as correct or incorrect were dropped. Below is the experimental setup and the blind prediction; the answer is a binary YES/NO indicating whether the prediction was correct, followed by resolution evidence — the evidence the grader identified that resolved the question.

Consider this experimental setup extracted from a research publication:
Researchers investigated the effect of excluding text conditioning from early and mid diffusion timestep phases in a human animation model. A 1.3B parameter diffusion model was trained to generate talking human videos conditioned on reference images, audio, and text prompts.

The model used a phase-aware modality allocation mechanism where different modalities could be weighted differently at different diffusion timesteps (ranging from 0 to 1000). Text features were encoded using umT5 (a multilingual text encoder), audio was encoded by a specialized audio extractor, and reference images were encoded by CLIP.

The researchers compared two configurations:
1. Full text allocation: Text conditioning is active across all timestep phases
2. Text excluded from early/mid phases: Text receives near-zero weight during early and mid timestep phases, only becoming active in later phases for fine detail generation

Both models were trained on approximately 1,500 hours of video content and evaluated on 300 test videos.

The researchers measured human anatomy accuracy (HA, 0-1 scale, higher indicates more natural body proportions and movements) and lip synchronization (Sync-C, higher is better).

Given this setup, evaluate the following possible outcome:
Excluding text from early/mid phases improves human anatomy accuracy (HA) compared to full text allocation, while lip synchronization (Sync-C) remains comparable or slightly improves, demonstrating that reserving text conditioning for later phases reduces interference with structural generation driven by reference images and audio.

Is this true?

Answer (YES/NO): NO